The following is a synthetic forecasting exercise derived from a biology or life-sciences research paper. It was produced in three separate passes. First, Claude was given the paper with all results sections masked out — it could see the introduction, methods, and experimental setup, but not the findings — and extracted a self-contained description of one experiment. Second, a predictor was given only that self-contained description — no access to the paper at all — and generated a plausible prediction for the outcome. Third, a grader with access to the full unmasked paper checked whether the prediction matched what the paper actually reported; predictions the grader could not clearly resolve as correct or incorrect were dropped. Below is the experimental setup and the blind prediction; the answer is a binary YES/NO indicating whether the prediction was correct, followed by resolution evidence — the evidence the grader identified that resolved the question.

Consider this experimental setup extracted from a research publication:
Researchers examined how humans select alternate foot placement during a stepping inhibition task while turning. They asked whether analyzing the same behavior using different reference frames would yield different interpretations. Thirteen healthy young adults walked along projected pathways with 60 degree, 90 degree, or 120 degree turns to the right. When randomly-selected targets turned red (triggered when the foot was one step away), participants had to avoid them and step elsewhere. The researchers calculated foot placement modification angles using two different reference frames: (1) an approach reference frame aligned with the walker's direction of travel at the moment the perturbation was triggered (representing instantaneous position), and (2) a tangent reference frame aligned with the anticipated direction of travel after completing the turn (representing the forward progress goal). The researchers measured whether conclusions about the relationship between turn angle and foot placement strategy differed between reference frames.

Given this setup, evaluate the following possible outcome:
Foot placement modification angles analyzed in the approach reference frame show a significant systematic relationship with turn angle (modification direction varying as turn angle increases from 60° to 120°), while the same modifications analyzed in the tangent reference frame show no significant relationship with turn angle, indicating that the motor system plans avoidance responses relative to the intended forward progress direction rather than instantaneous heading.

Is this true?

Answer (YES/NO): NO